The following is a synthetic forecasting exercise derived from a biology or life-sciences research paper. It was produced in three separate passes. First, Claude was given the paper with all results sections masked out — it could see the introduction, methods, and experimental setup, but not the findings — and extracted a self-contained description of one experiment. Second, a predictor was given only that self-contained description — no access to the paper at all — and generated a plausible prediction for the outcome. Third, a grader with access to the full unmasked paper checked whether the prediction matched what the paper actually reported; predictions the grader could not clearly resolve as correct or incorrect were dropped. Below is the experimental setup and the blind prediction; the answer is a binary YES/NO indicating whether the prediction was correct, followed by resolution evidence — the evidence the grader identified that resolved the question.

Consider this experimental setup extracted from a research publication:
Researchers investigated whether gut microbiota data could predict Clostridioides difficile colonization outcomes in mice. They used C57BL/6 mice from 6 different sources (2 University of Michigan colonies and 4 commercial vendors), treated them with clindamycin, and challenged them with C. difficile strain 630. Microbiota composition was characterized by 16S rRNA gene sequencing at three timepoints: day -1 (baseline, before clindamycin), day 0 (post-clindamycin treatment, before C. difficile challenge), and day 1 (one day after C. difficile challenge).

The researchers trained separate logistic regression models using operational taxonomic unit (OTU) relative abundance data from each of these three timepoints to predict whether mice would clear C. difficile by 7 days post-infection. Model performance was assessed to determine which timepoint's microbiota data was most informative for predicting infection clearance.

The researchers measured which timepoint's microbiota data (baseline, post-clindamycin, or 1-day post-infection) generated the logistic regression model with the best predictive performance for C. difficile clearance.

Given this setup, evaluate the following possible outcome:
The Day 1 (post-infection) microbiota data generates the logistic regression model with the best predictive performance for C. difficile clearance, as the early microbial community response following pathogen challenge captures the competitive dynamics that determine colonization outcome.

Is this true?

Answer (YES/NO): NO